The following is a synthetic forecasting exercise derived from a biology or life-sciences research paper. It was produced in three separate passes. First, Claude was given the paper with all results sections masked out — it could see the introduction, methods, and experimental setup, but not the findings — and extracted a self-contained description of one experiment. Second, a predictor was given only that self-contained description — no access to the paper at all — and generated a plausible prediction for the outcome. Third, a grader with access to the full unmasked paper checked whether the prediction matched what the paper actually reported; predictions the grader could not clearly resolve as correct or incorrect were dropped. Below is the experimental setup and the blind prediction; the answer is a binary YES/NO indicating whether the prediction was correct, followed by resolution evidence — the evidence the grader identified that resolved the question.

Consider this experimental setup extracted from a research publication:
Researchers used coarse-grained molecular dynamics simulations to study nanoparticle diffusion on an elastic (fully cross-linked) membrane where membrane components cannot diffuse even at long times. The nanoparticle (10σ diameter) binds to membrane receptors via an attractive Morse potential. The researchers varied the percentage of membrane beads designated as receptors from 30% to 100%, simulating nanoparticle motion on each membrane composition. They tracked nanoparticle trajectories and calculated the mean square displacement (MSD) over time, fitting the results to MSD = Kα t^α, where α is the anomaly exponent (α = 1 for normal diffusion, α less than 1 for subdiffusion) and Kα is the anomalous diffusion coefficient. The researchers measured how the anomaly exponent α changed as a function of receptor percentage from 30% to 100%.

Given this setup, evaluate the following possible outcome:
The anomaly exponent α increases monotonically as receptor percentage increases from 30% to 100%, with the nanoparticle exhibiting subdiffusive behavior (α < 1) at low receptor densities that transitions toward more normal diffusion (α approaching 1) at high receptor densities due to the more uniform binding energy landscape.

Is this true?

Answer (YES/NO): NO